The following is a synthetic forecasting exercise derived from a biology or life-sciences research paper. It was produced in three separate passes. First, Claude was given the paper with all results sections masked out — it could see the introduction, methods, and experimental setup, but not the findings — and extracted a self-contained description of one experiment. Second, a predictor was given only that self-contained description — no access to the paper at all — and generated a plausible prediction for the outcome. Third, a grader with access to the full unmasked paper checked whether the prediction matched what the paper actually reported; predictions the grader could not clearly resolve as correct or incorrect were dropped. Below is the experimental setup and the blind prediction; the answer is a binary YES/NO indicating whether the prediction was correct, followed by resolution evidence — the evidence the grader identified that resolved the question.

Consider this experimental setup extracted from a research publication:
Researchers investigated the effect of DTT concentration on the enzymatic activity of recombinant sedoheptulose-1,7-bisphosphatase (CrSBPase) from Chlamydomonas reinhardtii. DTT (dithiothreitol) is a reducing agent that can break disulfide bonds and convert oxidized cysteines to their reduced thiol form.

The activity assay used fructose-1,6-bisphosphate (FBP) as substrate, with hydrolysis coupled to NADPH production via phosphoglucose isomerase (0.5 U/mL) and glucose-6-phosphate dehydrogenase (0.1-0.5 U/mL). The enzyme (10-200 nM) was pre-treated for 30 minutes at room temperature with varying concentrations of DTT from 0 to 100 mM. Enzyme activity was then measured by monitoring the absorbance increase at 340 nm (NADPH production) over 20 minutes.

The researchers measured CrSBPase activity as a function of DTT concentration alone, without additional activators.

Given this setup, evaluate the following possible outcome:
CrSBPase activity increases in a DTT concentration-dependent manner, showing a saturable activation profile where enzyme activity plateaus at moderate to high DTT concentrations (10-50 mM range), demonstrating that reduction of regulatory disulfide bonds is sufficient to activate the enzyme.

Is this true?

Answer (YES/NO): NO